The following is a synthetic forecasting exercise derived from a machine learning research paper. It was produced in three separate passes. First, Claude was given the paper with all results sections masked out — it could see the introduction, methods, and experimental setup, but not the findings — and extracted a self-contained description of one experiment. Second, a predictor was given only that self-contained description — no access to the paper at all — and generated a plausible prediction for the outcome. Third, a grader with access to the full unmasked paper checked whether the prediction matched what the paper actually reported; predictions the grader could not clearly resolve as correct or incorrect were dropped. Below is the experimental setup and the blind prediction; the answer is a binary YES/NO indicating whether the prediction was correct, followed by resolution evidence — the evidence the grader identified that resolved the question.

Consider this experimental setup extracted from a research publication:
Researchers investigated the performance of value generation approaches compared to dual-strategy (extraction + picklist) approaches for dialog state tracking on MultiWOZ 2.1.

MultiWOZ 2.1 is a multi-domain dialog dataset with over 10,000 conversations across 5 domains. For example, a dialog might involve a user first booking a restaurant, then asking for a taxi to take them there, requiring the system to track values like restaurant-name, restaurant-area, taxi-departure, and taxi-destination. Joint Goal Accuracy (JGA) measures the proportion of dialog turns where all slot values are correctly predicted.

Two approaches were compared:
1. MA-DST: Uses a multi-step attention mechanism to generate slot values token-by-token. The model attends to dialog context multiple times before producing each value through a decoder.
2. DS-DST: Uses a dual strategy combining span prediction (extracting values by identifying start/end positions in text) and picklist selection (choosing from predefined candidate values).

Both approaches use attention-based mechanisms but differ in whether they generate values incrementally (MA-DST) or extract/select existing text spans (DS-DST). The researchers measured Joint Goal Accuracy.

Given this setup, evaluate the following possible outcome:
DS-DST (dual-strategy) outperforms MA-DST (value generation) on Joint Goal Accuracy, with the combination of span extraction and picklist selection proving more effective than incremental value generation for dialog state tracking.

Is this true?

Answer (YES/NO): YES